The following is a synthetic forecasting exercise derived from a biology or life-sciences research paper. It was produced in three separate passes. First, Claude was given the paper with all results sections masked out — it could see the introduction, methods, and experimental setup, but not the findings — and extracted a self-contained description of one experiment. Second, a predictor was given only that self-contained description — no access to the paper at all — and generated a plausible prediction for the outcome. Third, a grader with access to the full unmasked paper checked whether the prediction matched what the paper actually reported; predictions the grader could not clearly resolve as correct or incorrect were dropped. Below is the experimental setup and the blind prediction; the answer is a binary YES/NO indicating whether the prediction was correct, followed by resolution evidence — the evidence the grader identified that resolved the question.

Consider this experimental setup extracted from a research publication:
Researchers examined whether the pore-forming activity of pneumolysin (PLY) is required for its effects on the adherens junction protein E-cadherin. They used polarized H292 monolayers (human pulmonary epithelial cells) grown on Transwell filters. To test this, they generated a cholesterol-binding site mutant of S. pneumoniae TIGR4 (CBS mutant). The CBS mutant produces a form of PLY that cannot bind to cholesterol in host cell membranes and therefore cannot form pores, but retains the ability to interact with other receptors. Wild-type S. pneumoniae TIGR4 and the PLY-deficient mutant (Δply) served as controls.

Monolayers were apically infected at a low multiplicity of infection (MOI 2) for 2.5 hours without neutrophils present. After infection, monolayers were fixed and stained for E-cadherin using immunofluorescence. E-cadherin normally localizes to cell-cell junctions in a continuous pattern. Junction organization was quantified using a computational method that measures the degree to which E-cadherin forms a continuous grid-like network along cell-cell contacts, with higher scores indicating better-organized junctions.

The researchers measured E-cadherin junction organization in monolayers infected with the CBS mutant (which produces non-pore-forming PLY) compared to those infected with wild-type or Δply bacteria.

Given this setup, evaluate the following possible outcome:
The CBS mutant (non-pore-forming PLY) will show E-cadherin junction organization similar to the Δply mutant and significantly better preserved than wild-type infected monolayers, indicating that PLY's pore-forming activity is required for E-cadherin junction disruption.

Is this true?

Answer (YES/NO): YES